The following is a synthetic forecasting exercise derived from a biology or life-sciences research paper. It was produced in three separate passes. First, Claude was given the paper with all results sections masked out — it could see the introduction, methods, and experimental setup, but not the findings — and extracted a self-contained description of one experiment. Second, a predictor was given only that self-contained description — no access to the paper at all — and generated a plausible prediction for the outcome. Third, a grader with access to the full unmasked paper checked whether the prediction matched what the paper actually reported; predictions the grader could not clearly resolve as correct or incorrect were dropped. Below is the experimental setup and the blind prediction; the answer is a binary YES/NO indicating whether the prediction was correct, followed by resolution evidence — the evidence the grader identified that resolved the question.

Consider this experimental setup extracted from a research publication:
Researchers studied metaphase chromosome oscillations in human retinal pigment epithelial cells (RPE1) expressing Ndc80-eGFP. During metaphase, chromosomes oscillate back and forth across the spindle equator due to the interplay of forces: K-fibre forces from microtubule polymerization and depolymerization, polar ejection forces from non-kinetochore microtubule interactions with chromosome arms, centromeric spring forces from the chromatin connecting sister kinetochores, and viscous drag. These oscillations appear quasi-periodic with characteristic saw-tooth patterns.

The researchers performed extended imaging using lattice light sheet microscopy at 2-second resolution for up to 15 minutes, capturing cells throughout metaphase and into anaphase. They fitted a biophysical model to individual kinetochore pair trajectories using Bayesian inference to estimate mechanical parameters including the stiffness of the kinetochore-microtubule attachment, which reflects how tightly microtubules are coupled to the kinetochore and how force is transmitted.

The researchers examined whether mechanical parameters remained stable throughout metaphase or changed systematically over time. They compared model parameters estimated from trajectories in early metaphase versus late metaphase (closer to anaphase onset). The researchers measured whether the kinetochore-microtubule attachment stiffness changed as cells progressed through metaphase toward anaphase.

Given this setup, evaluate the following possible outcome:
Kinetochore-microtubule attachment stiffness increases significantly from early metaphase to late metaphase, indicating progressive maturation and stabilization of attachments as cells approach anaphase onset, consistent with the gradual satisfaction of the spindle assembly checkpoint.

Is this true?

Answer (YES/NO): YES